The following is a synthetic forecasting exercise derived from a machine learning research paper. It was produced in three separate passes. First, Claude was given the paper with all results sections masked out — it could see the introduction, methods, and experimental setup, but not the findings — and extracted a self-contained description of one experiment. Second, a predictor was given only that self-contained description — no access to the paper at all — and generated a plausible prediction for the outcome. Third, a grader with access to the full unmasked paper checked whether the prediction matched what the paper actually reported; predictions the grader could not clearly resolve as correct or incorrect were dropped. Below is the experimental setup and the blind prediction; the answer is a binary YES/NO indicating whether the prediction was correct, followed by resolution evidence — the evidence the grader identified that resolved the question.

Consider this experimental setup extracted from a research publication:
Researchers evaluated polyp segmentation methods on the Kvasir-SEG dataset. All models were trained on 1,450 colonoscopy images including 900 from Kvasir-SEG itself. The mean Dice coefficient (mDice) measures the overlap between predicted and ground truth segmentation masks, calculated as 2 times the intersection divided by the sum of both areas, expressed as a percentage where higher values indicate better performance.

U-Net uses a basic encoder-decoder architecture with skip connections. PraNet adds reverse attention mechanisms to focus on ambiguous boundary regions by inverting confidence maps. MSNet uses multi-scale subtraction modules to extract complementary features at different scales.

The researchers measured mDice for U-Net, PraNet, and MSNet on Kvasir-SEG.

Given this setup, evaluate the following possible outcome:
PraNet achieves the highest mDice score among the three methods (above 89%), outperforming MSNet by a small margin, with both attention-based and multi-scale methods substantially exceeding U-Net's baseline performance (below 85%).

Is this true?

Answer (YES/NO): NO